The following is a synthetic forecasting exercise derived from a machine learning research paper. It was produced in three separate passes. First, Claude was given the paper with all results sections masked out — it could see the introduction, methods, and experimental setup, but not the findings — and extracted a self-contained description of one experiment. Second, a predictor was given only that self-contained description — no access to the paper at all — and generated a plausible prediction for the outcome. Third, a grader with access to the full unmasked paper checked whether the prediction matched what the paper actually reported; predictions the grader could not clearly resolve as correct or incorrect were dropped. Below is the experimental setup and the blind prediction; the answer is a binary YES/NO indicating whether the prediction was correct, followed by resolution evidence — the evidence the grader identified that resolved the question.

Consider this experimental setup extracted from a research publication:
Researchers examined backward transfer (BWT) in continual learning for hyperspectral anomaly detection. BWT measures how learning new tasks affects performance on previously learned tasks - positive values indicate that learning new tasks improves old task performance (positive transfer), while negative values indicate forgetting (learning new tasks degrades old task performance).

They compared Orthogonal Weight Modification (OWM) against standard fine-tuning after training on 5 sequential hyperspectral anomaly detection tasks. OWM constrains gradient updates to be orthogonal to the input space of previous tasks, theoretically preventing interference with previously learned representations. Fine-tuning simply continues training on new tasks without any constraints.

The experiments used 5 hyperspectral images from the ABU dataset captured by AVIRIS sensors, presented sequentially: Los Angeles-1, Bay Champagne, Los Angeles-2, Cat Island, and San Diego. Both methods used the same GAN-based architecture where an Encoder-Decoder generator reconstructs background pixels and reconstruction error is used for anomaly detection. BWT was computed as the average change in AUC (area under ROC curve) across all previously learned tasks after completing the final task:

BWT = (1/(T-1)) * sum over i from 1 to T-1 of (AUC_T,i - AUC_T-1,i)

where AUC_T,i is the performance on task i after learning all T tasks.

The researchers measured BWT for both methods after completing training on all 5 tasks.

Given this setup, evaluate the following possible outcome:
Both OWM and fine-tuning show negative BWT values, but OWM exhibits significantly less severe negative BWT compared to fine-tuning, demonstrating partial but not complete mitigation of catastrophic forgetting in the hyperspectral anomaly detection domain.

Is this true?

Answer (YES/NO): NO